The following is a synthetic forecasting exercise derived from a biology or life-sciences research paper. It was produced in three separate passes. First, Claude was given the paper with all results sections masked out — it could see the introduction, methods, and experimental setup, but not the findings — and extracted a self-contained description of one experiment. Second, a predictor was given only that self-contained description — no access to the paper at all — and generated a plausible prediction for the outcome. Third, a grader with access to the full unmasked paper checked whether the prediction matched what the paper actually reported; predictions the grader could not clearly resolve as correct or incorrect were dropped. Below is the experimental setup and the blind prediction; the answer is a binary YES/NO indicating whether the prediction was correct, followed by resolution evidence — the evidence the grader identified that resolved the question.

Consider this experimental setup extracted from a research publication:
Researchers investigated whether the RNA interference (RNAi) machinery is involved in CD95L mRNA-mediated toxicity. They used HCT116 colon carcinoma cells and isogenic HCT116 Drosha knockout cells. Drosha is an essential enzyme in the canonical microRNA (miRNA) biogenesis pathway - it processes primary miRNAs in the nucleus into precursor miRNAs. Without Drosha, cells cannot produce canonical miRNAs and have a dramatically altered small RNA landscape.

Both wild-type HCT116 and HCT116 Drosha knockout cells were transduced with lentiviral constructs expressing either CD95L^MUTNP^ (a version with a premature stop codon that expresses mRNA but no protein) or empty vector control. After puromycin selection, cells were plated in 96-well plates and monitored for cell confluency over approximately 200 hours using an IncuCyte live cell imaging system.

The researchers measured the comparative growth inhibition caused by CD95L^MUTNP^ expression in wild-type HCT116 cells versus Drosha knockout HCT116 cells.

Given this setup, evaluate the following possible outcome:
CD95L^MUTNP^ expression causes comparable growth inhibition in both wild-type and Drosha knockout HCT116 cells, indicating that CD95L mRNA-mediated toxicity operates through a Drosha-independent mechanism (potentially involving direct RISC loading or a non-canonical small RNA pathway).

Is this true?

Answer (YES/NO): NO